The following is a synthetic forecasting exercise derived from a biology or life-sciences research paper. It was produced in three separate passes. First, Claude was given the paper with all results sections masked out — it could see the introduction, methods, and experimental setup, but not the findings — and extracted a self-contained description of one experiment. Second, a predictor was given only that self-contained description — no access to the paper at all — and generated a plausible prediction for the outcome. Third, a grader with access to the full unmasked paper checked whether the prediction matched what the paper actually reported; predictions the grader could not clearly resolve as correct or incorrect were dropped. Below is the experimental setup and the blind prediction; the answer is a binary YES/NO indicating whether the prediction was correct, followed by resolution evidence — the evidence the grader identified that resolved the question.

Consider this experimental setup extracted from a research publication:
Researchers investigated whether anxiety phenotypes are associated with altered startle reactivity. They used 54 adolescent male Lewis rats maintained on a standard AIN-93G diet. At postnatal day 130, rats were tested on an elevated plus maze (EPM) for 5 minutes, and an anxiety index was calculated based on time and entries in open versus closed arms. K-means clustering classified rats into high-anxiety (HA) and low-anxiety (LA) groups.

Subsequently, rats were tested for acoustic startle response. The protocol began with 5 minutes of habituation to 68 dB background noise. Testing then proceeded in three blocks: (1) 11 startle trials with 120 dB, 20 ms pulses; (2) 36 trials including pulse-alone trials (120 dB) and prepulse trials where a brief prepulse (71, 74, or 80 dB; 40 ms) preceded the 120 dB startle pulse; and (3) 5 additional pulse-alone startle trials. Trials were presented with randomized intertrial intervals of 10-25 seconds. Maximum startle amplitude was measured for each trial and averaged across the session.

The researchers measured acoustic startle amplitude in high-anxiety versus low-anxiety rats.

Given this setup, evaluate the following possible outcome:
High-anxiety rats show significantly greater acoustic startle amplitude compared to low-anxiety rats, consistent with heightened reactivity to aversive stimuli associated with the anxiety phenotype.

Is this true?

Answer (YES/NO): NO